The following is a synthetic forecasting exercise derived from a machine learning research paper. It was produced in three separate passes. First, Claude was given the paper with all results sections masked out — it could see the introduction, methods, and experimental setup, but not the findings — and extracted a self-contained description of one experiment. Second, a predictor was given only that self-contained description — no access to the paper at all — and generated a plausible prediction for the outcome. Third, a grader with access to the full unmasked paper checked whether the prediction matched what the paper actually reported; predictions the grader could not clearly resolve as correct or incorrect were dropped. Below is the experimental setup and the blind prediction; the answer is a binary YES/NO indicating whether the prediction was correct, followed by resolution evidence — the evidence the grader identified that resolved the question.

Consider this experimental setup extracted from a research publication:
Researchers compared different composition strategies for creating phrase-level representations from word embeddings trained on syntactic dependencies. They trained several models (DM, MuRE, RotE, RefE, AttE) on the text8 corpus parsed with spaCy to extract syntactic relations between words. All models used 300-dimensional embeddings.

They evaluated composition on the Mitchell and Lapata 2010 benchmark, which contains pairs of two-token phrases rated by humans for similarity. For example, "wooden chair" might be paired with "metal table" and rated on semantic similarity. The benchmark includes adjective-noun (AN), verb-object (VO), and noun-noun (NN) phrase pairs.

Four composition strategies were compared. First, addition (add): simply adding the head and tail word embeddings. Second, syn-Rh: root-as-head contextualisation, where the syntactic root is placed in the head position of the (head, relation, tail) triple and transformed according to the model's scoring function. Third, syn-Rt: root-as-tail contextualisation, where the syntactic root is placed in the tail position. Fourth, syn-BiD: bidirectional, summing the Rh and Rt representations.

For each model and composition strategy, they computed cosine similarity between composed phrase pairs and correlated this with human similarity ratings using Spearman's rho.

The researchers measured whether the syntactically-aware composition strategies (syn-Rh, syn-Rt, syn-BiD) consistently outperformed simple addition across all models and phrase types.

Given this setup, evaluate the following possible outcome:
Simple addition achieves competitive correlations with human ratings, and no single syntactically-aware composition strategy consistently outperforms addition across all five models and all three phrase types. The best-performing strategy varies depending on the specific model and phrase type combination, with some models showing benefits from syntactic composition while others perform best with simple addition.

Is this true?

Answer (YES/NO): NO